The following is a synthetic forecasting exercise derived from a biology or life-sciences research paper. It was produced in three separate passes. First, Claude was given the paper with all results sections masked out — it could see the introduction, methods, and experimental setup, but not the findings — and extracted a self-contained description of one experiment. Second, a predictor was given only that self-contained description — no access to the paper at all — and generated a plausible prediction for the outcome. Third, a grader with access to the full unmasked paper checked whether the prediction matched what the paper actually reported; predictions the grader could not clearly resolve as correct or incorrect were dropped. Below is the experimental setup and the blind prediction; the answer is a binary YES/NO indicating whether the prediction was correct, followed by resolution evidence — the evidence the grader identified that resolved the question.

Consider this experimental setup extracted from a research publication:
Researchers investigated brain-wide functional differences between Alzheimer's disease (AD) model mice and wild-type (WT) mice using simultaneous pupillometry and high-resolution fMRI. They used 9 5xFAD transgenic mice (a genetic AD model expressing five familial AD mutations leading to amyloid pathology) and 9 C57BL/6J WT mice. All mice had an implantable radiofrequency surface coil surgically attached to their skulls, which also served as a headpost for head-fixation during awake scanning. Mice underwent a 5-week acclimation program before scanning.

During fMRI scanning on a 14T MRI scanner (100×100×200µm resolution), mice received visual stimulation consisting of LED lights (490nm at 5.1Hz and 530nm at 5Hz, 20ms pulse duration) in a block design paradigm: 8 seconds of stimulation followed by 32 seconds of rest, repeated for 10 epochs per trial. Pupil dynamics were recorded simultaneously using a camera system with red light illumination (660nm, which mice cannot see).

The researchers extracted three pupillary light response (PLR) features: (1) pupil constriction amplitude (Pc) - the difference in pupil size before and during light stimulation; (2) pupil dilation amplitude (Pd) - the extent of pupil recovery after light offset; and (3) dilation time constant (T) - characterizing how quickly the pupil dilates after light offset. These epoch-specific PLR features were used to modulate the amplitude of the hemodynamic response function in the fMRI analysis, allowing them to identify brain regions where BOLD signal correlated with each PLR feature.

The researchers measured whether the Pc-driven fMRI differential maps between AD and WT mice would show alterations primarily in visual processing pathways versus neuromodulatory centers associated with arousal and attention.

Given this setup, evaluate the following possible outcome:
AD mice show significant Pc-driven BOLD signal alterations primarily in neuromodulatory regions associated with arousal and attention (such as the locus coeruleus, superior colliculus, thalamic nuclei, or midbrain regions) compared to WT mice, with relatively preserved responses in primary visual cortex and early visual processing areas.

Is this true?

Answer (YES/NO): NO